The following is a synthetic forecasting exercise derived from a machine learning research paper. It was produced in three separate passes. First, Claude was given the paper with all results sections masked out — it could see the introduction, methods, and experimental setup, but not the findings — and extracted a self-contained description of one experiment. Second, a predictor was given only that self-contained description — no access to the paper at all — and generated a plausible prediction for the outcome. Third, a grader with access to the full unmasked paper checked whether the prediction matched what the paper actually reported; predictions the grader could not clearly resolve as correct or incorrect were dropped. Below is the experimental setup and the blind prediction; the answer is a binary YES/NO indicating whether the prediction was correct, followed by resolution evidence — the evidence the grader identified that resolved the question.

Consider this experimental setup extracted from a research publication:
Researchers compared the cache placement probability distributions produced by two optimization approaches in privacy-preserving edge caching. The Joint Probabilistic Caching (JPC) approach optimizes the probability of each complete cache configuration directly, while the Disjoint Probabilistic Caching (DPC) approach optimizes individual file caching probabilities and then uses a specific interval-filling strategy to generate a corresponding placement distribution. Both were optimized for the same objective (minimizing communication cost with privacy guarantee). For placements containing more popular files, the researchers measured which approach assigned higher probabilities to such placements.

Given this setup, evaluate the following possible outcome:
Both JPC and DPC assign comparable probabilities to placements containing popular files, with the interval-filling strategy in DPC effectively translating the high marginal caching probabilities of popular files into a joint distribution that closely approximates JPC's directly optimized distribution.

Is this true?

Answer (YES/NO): NO